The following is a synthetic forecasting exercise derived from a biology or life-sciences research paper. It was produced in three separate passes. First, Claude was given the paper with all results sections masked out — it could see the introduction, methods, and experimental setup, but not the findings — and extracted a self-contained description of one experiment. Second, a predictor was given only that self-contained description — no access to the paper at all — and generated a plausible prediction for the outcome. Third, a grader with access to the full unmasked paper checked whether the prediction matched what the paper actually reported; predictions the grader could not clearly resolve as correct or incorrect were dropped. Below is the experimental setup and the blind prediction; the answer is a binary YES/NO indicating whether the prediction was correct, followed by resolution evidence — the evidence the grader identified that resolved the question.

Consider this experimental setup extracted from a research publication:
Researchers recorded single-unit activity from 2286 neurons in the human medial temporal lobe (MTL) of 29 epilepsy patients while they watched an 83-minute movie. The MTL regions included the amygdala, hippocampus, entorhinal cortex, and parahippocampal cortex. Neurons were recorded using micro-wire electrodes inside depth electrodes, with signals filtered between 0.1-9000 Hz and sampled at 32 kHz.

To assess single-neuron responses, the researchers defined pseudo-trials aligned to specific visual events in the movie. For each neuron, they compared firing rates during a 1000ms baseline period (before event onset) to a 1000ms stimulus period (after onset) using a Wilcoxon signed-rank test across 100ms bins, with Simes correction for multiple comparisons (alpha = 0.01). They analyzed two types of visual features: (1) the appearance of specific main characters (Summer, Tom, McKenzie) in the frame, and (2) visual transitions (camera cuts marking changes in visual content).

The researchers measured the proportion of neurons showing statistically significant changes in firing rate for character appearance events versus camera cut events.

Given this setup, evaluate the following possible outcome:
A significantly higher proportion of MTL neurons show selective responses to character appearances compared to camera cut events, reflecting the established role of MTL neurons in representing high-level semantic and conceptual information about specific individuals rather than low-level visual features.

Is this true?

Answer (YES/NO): NO